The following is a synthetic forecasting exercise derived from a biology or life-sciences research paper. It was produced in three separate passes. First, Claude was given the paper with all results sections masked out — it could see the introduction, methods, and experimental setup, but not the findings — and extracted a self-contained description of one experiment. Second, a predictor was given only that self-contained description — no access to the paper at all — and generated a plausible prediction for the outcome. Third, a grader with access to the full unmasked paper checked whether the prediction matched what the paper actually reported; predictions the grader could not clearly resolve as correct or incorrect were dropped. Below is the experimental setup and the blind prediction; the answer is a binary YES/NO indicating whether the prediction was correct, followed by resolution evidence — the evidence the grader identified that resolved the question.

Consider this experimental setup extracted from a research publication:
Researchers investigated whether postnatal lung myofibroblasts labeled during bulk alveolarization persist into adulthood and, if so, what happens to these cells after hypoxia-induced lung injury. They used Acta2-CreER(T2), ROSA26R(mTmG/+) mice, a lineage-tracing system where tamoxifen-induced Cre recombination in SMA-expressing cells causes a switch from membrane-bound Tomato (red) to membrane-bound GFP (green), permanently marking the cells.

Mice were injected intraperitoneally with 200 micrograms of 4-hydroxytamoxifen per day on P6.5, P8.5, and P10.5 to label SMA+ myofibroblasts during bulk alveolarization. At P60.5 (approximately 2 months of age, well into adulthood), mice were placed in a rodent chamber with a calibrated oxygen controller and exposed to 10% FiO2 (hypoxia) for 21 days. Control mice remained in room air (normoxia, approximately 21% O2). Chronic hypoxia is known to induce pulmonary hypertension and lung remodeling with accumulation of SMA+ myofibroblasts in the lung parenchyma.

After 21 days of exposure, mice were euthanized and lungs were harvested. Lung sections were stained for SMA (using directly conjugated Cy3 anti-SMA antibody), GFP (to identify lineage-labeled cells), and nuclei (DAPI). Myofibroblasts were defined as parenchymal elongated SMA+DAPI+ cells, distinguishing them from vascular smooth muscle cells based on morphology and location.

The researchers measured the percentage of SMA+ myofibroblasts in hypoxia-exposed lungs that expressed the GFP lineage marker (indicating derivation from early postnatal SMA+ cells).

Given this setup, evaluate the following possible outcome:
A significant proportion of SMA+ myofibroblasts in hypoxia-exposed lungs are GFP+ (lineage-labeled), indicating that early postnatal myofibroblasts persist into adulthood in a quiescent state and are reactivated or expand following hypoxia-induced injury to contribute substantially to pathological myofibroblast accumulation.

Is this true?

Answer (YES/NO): YES